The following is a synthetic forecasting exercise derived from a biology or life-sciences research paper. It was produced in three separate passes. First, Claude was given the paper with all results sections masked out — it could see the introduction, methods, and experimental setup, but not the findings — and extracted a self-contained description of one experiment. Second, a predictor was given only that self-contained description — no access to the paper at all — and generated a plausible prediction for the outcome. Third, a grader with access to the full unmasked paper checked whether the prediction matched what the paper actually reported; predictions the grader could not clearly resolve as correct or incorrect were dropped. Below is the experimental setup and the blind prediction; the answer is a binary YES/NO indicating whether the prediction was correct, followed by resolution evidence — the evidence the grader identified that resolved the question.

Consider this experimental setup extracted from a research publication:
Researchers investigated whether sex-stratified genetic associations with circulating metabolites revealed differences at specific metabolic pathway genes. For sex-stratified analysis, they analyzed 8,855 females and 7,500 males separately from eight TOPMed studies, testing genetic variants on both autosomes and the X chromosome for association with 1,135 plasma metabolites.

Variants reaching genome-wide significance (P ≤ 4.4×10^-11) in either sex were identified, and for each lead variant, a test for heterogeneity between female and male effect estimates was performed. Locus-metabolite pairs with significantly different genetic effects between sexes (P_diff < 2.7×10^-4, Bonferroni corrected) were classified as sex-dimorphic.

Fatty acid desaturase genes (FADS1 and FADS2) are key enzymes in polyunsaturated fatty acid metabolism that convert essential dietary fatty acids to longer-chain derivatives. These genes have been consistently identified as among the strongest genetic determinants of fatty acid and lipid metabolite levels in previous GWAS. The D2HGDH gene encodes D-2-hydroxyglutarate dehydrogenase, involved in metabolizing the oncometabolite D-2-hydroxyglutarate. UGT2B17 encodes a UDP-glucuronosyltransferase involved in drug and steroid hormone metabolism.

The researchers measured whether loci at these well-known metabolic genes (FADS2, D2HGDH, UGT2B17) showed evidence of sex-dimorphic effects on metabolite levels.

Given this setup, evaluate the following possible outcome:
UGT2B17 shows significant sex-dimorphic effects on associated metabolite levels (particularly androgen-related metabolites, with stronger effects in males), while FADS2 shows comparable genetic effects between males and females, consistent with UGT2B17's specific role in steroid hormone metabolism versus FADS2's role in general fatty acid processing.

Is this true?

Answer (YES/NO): NO